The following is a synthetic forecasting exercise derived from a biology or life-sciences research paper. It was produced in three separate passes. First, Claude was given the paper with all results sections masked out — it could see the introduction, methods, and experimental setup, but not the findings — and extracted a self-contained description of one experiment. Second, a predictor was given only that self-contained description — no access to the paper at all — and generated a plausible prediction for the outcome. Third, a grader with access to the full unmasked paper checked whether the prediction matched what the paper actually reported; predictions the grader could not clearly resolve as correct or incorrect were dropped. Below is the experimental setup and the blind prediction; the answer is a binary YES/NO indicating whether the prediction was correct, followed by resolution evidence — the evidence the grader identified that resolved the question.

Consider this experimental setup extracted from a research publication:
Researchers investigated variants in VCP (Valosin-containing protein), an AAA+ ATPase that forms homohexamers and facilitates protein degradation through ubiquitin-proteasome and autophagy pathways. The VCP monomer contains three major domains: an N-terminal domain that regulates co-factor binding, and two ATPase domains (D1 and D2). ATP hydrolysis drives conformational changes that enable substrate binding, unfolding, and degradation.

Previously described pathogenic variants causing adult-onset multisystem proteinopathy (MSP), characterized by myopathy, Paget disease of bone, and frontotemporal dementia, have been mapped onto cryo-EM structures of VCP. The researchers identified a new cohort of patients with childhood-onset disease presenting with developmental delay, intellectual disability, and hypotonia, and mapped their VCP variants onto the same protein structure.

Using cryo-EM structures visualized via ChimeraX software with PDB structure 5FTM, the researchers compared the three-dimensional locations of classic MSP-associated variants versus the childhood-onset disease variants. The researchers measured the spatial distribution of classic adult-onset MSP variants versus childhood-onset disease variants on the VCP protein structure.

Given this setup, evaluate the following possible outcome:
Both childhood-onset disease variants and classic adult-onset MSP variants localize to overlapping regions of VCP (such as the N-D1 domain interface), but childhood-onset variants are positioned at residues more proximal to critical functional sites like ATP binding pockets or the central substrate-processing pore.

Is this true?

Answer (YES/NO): NO